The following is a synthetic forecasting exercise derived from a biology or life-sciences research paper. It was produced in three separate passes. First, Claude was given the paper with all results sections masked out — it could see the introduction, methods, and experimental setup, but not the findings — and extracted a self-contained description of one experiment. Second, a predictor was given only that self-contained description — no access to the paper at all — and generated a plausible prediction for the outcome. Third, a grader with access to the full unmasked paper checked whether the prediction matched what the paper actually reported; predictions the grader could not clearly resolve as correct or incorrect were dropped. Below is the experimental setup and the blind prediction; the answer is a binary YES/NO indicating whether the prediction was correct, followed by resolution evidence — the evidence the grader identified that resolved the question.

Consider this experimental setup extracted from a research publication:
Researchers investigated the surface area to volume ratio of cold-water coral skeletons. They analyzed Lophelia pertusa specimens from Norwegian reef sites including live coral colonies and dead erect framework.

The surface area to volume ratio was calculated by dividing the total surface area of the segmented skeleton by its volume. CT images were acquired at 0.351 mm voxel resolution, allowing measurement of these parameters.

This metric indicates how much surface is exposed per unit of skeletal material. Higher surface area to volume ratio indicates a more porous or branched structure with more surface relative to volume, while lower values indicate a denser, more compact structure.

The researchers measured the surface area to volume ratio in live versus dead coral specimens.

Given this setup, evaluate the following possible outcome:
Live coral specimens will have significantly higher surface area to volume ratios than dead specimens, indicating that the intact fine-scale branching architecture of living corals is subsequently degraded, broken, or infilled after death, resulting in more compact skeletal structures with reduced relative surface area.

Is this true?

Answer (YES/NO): YES